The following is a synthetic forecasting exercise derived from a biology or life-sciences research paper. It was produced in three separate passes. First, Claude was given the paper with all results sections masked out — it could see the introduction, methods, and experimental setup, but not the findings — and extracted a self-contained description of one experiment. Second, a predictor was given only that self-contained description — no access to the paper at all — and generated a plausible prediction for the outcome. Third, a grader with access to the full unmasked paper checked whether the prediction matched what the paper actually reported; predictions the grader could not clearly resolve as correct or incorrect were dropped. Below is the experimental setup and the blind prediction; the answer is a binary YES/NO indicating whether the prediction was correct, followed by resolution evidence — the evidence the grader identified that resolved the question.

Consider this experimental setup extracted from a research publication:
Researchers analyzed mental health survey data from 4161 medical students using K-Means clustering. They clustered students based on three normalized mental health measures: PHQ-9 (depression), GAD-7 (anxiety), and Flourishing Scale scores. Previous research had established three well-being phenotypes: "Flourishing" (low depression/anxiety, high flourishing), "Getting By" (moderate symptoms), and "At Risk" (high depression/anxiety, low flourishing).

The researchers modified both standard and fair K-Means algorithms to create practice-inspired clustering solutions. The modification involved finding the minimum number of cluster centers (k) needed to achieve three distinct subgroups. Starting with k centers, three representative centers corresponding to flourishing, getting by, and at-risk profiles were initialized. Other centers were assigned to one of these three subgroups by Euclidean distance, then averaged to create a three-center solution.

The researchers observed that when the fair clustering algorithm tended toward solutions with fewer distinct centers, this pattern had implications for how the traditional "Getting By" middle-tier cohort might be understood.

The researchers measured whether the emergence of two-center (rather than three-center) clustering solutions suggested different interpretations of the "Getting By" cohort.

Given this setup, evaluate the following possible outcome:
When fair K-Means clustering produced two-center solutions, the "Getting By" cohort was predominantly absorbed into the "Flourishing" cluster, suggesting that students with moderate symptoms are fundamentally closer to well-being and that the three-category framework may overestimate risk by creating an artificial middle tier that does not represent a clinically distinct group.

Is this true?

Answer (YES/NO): NO